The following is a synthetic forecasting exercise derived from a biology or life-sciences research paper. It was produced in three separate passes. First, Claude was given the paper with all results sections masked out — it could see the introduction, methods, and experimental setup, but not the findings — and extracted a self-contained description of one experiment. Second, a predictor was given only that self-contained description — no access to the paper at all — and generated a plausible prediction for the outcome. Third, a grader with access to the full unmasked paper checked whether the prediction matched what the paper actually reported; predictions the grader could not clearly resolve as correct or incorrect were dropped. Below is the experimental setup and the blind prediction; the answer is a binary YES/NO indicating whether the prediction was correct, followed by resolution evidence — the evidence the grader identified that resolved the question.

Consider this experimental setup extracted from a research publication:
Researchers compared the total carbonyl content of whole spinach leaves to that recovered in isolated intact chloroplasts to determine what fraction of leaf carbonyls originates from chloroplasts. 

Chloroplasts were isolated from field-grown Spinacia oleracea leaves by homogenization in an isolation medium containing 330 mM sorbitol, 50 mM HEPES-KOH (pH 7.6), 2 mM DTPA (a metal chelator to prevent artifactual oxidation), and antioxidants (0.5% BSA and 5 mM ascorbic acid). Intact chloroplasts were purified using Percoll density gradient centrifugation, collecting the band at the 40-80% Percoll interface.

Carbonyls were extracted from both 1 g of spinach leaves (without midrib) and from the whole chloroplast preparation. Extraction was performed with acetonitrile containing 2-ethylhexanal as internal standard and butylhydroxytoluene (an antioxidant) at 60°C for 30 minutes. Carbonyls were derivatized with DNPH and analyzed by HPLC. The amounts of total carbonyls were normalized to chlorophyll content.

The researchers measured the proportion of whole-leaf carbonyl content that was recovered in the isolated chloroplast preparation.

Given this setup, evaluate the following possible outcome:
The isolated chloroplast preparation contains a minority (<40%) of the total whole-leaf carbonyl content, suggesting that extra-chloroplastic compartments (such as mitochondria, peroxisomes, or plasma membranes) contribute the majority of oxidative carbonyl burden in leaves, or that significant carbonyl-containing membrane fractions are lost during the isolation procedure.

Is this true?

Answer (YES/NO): YES